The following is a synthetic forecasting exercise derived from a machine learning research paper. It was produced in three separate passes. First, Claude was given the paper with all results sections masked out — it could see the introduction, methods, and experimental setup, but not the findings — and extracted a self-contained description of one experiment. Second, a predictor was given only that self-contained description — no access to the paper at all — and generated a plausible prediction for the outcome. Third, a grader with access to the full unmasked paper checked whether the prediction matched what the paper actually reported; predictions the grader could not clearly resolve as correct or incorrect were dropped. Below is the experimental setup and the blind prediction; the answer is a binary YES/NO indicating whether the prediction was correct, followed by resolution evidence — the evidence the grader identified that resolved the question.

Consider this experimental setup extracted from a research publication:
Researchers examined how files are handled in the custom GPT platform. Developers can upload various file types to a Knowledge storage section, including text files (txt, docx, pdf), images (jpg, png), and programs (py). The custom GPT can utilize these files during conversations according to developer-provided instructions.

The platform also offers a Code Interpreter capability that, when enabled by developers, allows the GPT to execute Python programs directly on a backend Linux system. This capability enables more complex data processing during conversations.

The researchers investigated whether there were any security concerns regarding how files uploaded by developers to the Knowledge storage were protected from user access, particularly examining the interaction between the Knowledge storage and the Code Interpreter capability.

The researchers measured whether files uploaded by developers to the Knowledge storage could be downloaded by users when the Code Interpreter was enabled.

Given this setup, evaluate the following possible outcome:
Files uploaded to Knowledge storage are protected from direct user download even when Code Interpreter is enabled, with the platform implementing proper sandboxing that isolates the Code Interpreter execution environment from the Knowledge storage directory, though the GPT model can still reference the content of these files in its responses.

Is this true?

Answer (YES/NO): NO